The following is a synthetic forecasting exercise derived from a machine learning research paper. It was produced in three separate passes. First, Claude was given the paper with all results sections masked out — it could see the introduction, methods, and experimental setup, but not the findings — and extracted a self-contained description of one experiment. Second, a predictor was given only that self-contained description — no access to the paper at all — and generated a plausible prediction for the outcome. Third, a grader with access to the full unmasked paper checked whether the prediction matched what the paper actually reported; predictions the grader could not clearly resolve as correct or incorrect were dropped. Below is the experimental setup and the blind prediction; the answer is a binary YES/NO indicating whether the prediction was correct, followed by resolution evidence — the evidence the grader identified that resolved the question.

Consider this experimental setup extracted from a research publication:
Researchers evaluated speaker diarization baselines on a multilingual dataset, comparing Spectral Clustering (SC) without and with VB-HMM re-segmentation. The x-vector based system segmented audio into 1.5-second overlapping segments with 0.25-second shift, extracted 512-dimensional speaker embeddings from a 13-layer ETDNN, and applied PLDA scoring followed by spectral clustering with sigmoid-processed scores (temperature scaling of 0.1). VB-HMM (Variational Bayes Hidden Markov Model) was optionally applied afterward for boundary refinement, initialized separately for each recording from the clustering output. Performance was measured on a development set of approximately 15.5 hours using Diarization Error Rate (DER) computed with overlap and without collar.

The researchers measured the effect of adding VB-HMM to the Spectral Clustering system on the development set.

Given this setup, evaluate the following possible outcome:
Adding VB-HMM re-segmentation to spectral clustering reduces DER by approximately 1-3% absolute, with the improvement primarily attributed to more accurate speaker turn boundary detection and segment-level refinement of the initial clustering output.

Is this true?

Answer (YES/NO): NO